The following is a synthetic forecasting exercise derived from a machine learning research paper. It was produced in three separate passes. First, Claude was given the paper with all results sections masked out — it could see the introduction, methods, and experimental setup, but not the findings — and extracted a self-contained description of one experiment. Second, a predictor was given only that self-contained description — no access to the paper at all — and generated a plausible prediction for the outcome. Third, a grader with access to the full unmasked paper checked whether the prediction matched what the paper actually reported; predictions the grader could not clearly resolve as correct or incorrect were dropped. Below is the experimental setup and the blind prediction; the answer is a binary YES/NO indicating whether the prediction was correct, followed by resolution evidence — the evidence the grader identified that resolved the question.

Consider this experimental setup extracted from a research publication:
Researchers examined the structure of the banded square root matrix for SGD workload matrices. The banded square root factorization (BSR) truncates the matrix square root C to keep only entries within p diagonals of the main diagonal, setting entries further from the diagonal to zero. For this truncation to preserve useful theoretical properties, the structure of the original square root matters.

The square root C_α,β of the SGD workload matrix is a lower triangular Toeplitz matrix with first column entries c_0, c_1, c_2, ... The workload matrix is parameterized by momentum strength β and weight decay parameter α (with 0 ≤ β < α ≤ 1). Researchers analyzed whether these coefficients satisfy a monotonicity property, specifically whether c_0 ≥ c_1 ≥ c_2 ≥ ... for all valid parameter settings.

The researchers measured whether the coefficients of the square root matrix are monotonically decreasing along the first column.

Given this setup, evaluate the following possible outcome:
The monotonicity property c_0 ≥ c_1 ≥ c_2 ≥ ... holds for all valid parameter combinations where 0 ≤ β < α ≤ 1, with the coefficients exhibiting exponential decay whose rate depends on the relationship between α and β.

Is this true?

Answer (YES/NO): NO